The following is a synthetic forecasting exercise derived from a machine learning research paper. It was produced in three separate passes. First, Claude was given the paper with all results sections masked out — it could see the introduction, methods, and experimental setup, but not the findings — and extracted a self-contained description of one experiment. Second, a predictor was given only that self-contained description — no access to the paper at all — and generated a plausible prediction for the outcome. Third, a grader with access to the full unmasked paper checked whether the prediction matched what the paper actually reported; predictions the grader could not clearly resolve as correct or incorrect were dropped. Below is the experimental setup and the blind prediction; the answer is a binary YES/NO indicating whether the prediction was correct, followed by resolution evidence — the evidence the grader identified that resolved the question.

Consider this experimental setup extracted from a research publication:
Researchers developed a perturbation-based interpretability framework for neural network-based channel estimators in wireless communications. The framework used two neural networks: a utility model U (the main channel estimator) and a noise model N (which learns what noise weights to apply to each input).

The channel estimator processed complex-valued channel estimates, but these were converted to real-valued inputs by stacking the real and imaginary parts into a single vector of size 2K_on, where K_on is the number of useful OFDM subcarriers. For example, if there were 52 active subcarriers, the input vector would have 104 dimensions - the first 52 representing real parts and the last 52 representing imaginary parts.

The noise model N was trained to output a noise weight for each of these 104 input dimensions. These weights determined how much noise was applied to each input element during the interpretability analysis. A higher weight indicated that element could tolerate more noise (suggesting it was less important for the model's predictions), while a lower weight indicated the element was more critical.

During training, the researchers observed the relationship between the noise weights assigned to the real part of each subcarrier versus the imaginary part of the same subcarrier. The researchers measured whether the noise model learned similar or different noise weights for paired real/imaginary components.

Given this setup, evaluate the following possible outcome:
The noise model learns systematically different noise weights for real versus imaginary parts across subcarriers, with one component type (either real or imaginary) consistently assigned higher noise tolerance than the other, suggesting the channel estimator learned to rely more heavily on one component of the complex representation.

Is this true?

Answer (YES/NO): NO